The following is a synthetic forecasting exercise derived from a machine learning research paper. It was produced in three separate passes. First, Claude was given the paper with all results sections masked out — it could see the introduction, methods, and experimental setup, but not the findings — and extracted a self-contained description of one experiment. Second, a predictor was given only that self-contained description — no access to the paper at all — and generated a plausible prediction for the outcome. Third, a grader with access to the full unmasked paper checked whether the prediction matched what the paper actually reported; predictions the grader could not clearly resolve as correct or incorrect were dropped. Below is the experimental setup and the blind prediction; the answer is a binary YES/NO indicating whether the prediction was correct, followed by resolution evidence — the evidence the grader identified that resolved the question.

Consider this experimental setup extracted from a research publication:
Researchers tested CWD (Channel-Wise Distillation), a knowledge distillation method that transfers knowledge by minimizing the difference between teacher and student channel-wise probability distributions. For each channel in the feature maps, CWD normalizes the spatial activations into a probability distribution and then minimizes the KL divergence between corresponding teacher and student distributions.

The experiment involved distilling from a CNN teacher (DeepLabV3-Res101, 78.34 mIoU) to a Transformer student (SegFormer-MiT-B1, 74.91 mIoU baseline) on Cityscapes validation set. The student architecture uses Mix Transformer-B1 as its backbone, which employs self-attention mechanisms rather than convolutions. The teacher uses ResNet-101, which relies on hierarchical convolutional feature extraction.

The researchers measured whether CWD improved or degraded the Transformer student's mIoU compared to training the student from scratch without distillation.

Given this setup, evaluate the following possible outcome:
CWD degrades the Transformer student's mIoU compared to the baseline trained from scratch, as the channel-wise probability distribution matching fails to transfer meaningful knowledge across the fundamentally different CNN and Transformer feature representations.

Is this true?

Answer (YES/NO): YES